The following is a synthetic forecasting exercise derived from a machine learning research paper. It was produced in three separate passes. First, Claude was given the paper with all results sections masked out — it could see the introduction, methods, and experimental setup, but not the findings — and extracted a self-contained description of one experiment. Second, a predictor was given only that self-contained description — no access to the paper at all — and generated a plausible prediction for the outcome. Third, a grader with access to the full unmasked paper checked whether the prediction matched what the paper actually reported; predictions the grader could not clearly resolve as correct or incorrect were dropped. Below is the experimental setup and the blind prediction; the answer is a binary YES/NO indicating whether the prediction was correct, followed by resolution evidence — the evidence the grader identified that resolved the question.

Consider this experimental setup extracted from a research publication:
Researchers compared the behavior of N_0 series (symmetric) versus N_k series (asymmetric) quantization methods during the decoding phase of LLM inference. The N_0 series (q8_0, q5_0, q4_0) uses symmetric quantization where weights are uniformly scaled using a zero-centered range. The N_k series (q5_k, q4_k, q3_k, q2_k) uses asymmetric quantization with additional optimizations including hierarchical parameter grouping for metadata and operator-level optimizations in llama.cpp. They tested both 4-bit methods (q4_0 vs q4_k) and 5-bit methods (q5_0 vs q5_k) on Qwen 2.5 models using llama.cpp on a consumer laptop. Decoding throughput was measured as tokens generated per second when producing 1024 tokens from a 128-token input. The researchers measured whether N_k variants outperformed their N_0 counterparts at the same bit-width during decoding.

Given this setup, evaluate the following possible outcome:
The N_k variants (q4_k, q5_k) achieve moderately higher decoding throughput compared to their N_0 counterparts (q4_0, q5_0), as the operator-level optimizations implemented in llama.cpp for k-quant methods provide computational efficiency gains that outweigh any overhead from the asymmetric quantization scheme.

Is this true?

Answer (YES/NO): YES